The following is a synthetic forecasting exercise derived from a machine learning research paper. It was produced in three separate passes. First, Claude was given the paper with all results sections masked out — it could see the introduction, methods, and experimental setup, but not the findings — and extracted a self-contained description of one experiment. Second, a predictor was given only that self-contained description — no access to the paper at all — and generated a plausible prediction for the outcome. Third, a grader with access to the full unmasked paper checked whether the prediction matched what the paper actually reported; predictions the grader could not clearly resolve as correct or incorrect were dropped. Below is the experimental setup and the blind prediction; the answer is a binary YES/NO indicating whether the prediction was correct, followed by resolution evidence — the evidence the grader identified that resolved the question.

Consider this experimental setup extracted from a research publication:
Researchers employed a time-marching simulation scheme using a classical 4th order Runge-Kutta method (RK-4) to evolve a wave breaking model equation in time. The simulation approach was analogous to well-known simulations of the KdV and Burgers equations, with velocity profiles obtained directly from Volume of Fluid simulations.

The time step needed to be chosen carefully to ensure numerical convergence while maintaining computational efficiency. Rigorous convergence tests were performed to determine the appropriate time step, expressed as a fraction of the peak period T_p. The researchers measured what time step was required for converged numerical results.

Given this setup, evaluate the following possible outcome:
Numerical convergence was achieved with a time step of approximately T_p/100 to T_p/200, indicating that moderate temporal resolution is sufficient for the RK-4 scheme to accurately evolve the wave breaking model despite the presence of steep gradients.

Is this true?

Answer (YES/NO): NO